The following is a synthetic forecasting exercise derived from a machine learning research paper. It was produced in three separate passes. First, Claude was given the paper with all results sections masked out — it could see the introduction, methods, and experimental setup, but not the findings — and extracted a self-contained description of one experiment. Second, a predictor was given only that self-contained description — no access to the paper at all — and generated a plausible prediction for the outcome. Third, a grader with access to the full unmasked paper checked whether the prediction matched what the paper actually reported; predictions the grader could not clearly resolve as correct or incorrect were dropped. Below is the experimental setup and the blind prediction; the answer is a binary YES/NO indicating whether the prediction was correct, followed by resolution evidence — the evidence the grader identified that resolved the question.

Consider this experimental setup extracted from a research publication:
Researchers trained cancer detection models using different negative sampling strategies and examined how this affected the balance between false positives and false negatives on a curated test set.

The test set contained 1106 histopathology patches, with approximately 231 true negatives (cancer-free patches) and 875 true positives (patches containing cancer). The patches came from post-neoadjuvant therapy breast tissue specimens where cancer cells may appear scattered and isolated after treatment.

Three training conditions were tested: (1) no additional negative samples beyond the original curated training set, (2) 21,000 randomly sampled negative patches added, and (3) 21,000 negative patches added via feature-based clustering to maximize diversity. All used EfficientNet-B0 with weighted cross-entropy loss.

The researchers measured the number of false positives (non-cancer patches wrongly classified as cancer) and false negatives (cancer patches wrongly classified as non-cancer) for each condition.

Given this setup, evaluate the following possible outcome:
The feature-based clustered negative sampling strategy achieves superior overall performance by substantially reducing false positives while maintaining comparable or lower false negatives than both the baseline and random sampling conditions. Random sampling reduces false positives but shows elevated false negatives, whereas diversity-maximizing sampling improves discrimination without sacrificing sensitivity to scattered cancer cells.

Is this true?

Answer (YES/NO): NO